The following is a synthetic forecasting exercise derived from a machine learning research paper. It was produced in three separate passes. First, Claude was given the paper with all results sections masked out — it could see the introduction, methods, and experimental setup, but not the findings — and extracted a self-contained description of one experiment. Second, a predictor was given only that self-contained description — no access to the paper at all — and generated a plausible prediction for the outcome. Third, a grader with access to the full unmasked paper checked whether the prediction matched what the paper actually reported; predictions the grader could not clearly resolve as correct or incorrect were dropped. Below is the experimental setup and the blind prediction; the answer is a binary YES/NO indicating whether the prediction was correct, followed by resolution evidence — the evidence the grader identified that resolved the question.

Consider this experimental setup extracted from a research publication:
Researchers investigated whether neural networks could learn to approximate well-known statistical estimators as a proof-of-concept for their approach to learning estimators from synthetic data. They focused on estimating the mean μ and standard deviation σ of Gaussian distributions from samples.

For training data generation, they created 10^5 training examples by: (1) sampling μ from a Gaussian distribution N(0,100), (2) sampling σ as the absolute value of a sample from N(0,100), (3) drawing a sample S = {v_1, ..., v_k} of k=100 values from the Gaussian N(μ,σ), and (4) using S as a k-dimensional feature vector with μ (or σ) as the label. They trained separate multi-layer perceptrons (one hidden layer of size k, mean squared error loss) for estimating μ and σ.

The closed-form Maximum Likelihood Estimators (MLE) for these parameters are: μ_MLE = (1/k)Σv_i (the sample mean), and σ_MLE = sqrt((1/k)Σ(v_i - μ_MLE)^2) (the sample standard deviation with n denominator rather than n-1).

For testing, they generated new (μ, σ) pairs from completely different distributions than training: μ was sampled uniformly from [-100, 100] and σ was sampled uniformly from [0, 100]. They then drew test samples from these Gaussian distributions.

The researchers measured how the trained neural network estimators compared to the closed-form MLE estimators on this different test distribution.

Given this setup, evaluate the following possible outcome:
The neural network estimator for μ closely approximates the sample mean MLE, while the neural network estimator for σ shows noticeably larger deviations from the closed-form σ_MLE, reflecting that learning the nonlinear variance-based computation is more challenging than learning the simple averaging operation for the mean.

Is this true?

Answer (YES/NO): NO